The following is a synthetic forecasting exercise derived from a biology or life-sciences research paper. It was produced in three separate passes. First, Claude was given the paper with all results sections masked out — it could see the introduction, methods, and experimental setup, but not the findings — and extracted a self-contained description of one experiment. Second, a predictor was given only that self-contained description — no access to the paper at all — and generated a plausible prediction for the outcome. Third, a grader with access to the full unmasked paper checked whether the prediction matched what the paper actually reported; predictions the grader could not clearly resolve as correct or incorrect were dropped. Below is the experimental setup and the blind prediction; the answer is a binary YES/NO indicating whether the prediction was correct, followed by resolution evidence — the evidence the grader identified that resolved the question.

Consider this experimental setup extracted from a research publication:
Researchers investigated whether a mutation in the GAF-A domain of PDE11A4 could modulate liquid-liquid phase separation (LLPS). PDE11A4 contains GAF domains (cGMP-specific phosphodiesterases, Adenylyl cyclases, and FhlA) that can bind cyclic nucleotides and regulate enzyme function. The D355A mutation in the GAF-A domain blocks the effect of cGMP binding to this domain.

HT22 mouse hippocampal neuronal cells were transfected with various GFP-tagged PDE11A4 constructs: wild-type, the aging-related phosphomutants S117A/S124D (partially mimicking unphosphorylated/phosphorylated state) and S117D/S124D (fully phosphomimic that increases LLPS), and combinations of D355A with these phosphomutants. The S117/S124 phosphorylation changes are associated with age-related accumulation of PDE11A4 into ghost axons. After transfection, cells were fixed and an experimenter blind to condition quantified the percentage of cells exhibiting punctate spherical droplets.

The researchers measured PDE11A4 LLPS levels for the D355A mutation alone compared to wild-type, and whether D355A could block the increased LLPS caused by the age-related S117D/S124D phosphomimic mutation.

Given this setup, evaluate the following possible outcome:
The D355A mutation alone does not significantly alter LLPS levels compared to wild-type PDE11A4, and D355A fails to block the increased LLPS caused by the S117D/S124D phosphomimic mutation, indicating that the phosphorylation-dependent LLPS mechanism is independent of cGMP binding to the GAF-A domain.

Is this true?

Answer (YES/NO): NO